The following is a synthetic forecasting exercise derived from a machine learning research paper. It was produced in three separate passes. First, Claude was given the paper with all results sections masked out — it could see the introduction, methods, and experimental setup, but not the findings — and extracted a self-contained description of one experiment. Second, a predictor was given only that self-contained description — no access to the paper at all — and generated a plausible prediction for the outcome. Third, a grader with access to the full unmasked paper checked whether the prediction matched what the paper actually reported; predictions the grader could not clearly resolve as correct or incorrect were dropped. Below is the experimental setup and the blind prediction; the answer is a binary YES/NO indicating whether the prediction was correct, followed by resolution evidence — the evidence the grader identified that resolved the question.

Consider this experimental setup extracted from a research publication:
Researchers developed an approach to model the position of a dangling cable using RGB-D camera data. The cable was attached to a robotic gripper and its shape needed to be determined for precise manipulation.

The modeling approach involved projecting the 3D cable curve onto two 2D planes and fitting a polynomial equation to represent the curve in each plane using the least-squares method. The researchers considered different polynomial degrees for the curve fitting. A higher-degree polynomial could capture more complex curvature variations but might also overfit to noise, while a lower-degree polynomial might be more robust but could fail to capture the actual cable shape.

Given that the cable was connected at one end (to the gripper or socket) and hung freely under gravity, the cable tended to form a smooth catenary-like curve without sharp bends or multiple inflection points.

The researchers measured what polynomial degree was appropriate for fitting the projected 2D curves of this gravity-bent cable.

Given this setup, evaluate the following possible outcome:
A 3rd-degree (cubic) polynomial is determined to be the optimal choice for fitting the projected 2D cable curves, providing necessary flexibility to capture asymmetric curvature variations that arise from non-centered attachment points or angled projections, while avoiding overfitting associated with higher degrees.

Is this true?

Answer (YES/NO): NO